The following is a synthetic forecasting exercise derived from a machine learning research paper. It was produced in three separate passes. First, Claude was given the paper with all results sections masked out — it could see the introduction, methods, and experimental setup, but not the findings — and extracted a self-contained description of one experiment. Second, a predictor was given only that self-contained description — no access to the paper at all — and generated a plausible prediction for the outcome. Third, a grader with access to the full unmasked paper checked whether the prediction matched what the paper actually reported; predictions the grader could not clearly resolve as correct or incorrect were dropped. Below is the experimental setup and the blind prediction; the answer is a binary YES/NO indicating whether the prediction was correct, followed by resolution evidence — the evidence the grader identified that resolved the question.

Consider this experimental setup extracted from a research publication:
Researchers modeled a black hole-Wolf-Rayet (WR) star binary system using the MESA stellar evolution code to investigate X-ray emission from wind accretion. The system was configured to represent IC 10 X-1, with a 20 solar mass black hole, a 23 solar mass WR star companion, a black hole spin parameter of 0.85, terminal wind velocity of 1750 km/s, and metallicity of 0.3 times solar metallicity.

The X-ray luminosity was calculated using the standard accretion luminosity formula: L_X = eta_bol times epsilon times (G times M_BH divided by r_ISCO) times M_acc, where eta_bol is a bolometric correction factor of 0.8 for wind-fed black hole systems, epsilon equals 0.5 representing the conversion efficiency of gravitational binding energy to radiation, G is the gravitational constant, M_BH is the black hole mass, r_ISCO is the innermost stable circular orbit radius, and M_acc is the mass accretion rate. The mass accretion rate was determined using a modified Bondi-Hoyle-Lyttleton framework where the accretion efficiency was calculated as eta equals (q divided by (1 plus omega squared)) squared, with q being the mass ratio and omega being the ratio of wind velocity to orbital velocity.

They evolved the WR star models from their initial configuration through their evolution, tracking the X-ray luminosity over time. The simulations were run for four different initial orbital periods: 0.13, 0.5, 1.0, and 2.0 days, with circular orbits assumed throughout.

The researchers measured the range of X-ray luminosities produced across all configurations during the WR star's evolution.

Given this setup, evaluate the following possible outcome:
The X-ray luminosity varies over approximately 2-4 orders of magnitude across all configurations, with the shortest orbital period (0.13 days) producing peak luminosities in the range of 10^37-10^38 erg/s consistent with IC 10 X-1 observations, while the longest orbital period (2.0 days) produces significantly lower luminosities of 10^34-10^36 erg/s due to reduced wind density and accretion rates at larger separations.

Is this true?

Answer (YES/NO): NO